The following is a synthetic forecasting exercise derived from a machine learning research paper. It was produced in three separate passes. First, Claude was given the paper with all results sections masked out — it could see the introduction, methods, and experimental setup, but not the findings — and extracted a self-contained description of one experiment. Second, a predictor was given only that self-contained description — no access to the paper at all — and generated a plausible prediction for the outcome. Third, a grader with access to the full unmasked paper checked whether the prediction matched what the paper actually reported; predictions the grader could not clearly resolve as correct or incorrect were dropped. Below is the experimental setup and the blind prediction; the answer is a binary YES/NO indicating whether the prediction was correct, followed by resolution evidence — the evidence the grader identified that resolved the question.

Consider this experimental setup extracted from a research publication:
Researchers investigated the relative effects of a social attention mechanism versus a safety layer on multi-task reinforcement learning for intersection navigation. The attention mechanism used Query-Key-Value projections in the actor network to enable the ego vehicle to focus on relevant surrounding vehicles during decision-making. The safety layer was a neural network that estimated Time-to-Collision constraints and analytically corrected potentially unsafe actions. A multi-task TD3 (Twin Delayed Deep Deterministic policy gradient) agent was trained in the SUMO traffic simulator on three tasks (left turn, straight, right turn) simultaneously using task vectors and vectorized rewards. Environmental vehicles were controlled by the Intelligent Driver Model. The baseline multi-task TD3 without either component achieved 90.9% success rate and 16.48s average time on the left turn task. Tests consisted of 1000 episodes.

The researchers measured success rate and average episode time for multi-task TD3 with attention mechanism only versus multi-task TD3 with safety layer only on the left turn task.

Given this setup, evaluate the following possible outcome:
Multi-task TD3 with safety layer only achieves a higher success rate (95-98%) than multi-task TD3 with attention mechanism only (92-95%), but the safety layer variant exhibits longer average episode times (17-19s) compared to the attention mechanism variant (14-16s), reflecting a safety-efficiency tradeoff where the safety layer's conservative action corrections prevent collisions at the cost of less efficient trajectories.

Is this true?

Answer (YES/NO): NO